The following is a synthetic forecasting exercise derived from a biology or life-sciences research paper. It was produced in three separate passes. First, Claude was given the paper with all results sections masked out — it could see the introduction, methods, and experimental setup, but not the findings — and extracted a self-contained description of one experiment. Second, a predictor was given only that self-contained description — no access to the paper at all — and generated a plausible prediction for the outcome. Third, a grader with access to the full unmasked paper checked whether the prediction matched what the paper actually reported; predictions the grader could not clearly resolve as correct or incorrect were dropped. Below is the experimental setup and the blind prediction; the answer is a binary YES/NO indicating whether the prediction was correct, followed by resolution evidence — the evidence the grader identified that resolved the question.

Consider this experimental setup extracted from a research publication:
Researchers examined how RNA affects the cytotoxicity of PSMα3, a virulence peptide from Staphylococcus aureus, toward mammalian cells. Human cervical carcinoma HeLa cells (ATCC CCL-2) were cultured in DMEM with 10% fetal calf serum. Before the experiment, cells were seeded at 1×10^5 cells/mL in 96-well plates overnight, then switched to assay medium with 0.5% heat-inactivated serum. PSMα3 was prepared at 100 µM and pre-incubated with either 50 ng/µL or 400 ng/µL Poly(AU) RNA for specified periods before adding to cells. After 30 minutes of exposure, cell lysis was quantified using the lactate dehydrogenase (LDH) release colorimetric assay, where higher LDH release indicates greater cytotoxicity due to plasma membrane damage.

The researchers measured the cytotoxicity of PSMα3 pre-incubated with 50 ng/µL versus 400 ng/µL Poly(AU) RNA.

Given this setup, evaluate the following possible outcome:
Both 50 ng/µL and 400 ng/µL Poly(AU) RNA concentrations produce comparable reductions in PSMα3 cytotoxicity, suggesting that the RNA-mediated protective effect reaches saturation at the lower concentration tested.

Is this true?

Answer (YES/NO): NO